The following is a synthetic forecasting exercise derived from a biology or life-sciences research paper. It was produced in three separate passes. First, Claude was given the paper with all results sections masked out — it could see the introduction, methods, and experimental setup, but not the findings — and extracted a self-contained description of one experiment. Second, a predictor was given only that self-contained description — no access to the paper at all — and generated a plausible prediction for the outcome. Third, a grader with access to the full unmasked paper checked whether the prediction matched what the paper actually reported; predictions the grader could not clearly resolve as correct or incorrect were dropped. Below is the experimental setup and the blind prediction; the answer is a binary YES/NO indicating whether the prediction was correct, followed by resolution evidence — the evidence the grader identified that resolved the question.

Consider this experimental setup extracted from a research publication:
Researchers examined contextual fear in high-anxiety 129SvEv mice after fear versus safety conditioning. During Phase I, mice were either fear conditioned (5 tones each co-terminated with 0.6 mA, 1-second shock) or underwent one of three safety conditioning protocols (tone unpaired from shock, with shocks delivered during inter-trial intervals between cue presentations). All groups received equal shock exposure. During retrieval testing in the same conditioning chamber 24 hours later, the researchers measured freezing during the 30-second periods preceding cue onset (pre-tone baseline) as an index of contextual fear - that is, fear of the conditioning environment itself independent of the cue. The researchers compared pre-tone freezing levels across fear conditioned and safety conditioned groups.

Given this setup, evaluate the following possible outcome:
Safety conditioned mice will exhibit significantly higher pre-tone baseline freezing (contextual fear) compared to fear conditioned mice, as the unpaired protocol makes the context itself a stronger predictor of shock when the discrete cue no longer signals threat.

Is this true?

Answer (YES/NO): YES